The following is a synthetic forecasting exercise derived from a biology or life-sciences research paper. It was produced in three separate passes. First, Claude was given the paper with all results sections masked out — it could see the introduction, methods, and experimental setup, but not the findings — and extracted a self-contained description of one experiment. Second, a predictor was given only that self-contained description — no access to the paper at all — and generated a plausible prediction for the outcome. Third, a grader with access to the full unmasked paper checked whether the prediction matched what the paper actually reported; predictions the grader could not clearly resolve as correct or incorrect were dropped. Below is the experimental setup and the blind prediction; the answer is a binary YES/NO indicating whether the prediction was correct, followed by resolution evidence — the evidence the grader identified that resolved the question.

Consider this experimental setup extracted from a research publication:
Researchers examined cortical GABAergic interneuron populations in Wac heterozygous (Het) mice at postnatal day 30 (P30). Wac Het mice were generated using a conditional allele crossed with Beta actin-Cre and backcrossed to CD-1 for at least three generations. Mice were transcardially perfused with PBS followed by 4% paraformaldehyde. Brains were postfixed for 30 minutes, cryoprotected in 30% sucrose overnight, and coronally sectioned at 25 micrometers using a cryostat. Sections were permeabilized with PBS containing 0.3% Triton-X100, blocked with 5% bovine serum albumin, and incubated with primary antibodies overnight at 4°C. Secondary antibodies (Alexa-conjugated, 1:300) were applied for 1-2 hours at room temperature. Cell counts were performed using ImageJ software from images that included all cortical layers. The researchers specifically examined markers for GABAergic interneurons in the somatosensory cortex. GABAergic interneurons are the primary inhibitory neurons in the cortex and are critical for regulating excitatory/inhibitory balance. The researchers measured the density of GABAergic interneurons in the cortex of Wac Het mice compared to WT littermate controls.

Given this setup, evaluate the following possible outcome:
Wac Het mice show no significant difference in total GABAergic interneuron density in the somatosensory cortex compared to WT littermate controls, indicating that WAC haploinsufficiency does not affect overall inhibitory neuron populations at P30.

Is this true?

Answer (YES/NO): NO